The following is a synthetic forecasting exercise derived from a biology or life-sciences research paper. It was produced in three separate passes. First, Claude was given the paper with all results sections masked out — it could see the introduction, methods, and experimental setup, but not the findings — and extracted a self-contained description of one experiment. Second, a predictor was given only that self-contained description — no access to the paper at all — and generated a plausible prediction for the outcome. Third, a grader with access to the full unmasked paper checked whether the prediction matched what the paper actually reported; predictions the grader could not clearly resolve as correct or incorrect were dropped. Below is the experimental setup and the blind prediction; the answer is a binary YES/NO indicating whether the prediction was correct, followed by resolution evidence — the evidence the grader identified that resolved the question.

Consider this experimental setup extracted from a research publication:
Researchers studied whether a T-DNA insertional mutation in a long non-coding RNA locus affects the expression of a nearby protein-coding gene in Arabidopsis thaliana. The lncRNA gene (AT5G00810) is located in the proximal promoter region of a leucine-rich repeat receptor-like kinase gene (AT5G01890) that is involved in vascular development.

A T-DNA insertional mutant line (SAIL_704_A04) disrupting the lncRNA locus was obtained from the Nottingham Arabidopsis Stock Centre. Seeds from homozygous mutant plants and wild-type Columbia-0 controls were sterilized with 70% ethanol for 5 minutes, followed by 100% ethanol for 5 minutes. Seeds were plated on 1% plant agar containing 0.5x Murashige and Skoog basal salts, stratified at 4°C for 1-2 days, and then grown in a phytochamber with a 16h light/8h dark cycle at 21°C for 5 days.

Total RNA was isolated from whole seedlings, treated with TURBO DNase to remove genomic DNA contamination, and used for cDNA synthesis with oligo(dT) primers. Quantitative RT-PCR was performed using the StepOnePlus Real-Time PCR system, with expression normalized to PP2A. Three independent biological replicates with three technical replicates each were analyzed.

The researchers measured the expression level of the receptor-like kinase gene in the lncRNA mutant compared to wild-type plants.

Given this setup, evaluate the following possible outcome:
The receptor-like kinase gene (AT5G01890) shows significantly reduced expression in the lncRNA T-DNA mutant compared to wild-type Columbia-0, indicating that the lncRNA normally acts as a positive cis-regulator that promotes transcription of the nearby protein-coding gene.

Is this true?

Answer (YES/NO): NO